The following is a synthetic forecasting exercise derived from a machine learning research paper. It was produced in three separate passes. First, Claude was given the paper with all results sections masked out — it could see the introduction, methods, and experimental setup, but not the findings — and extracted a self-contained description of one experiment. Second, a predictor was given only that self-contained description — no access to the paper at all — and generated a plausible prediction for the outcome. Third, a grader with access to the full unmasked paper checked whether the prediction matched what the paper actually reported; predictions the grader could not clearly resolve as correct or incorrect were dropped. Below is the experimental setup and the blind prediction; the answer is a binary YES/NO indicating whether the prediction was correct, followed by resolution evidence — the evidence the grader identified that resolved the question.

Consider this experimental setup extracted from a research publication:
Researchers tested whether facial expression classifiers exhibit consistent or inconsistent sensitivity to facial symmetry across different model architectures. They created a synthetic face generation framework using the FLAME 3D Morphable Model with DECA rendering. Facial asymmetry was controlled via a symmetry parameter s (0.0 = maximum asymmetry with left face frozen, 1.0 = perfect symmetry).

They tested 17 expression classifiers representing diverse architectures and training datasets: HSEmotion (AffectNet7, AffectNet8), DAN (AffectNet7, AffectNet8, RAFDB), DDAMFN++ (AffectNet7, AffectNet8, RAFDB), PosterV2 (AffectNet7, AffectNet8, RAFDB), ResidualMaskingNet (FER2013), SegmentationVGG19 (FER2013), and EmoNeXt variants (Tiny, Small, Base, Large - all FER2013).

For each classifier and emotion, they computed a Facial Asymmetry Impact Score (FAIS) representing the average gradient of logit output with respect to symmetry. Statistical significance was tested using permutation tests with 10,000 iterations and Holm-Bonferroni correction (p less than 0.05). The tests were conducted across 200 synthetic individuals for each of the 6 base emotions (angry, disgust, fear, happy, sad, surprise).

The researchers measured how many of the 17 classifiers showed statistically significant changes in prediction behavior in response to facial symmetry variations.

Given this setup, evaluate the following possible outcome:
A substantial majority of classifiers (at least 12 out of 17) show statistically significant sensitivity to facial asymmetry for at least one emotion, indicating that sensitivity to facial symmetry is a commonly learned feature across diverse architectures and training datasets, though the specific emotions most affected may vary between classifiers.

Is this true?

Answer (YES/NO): YES